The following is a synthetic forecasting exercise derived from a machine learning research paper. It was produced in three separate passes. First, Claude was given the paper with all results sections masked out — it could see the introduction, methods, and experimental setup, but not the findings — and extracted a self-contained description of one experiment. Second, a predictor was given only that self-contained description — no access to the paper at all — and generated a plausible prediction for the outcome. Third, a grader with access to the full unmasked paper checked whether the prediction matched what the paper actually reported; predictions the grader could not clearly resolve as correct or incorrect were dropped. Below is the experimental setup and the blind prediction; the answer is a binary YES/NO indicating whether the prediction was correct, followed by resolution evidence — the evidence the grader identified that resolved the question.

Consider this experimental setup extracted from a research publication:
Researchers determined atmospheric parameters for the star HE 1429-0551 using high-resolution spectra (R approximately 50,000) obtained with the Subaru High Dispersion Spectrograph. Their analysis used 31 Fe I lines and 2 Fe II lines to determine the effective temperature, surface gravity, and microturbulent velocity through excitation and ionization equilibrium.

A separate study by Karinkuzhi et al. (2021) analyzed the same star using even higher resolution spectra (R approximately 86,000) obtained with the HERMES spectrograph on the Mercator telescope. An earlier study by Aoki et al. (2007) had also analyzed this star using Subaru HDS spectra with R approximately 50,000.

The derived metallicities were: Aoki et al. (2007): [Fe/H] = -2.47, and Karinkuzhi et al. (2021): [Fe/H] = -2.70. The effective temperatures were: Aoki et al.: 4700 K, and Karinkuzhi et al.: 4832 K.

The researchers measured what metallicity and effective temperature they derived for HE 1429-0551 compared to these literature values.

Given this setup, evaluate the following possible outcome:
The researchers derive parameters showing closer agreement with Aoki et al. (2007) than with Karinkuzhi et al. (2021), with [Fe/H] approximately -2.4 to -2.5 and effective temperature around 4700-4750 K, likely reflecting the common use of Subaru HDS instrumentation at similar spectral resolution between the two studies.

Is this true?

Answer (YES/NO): NO